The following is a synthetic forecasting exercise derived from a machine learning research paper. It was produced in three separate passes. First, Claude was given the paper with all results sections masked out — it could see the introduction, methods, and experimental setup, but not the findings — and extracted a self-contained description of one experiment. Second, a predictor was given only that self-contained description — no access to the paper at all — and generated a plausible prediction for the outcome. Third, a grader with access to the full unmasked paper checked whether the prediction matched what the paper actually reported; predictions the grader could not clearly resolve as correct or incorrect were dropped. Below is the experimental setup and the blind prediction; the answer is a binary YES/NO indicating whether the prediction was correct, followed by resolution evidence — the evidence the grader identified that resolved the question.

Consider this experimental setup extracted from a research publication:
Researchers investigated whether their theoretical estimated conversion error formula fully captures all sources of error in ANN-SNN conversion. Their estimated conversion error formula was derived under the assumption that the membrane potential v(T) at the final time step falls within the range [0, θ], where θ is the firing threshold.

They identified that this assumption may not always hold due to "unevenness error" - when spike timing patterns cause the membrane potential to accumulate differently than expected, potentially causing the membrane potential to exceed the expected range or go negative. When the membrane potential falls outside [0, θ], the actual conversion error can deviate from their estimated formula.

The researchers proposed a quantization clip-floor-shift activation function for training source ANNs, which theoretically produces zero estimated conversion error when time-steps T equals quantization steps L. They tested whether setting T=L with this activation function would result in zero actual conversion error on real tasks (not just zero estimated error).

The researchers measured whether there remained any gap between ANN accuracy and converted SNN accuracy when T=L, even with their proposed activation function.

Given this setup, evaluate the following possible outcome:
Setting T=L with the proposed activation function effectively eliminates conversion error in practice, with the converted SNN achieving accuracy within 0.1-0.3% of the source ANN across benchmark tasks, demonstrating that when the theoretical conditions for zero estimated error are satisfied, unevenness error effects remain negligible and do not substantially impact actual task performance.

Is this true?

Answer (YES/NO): NO